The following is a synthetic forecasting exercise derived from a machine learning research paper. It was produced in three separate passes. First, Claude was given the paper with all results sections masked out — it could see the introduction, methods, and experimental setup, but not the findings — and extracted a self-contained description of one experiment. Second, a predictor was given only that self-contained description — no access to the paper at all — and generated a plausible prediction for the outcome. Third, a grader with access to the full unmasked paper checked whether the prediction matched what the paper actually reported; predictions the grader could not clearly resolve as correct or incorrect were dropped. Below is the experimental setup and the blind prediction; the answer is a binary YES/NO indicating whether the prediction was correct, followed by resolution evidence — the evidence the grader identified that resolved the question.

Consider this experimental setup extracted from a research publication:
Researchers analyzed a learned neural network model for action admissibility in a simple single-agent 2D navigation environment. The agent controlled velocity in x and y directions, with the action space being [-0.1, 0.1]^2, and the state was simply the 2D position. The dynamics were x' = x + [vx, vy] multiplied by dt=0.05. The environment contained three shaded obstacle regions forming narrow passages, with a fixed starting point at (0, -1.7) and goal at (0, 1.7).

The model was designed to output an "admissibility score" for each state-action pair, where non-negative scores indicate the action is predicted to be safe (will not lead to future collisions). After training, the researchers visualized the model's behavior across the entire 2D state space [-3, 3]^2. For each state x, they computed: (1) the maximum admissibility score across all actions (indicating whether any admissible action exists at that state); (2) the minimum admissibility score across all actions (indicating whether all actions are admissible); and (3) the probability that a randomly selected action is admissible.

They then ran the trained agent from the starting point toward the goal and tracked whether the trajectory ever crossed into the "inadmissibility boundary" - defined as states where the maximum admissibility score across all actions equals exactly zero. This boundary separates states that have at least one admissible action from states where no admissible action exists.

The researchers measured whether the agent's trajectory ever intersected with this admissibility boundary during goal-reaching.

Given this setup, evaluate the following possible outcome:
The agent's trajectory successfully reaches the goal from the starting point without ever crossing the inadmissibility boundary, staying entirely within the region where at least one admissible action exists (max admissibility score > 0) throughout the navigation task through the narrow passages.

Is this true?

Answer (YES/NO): YES